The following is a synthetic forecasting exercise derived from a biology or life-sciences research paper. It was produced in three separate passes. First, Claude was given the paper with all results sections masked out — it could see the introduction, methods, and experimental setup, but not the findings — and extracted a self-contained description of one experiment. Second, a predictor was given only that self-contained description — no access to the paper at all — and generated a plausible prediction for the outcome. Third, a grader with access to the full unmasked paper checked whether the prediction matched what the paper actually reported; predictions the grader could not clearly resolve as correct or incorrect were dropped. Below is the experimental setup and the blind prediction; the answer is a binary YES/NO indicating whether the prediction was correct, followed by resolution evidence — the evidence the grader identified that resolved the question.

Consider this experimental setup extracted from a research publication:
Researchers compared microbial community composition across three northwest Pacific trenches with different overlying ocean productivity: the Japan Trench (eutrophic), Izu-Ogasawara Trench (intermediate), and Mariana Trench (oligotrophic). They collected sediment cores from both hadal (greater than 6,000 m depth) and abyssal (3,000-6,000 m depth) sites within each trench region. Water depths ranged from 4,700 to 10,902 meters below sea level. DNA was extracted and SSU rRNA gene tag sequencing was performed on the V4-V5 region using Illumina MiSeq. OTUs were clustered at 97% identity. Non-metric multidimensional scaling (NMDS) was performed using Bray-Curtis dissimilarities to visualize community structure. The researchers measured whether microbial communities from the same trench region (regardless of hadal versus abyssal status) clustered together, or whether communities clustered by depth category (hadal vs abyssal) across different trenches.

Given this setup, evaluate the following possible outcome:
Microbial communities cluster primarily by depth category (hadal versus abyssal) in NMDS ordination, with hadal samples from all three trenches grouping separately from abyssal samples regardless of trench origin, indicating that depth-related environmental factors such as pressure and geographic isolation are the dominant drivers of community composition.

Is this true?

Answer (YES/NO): NO